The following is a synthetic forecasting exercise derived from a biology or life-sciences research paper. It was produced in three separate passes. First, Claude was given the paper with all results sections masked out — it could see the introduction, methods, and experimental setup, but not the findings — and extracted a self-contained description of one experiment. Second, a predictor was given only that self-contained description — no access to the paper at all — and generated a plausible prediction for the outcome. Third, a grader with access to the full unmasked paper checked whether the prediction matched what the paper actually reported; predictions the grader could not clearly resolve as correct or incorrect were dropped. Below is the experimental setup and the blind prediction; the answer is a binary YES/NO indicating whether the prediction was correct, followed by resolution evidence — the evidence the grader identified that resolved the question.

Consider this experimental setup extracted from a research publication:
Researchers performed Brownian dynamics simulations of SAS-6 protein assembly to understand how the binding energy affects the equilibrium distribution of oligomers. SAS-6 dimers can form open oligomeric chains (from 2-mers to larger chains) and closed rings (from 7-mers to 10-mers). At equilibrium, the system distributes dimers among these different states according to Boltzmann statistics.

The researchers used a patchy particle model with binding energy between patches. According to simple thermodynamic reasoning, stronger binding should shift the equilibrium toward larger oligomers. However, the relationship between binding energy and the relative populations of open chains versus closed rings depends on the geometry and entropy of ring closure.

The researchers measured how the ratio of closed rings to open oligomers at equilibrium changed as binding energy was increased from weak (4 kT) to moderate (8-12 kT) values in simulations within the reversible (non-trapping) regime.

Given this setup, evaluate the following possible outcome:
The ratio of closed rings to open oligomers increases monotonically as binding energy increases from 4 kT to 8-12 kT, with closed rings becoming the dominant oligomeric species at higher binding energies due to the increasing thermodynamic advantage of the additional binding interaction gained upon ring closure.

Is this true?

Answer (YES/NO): YES